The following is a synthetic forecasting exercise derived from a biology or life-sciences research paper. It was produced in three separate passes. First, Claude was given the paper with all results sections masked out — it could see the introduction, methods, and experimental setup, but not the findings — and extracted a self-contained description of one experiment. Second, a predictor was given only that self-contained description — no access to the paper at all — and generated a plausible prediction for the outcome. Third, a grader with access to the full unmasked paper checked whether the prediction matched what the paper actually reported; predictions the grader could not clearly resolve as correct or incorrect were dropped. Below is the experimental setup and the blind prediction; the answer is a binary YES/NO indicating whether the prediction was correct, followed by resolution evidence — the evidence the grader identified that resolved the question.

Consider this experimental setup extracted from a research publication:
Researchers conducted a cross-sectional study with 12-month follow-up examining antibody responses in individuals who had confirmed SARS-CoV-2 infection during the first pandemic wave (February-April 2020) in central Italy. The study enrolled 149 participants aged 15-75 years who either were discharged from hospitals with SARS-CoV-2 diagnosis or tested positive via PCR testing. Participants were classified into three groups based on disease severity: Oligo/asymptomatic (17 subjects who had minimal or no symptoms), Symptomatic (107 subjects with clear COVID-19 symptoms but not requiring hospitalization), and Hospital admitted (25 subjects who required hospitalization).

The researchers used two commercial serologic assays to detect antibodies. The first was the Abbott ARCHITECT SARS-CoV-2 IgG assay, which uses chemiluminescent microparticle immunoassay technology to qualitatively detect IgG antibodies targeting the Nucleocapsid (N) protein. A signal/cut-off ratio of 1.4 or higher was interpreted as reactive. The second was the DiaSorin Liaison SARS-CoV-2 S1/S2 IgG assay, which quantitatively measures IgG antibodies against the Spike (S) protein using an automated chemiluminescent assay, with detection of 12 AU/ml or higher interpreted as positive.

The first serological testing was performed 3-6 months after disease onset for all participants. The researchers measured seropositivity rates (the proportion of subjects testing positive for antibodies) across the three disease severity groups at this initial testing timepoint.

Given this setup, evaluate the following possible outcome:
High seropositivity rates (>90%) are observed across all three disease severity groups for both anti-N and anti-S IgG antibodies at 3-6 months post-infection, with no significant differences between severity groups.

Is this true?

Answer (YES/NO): NO